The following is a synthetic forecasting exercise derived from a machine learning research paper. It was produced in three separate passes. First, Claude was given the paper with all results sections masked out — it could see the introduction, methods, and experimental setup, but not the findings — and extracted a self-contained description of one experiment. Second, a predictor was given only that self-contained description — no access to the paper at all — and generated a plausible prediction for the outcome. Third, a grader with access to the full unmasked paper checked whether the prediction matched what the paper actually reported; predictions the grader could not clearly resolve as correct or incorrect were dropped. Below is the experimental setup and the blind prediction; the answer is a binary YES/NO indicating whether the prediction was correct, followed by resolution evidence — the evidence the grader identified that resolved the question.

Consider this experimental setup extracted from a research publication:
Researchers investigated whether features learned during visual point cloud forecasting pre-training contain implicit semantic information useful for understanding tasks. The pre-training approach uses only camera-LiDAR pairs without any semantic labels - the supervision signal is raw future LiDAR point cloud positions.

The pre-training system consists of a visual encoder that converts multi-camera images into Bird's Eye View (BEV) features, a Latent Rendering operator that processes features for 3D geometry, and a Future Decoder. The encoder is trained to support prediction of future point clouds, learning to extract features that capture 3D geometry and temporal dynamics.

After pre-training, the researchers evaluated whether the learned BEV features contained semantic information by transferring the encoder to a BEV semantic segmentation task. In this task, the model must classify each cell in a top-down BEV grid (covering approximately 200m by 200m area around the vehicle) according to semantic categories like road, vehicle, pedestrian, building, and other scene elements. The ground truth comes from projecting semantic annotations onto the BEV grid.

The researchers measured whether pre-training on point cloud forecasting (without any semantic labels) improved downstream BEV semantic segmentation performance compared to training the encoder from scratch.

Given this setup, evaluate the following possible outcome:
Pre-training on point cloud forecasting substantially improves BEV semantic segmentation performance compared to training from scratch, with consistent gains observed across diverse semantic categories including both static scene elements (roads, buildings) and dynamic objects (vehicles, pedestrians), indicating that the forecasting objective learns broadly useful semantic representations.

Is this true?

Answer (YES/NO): NO